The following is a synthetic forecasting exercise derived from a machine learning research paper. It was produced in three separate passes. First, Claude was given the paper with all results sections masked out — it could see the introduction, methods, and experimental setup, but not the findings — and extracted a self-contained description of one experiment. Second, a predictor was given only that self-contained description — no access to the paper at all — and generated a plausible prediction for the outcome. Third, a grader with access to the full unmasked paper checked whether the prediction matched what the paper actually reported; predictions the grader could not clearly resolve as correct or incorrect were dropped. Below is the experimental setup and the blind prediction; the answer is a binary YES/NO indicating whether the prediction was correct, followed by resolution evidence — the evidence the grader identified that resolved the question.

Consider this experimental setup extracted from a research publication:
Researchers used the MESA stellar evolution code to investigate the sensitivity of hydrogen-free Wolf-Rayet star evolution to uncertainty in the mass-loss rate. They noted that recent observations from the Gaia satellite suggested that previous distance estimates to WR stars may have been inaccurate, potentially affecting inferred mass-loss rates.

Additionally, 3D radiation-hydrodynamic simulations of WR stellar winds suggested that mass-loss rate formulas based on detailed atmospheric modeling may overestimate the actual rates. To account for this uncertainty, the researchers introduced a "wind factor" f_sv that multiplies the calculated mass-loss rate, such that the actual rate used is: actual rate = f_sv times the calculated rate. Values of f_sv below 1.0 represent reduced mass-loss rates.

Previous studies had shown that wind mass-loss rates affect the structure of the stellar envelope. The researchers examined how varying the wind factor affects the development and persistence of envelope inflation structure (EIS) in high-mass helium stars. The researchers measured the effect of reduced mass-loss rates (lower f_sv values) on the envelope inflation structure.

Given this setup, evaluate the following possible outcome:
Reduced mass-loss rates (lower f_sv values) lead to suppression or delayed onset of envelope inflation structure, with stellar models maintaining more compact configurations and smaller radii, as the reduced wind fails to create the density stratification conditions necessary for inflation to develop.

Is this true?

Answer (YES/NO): NO